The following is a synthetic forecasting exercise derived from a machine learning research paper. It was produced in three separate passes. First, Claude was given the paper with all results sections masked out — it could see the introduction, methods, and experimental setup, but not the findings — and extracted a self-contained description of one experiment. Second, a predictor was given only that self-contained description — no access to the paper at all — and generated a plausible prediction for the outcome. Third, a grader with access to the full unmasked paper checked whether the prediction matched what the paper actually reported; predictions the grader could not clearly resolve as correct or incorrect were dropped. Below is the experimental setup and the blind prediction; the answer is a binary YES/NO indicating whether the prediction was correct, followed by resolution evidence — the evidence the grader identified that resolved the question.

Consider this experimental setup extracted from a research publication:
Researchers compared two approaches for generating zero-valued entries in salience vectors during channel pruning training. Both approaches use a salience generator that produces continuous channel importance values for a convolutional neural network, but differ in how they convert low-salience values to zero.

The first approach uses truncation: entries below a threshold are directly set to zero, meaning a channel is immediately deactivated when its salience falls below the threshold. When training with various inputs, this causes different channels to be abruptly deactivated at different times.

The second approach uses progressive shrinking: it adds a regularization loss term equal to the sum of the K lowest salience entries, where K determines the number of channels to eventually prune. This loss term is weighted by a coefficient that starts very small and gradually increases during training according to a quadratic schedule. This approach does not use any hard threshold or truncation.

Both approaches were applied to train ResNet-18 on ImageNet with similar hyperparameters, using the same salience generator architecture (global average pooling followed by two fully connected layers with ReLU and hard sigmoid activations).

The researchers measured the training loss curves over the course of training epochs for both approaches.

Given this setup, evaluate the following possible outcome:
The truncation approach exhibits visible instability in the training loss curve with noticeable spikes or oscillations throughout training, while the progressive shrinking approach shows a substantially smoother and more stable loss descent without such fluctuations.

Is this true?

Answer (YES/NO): YES